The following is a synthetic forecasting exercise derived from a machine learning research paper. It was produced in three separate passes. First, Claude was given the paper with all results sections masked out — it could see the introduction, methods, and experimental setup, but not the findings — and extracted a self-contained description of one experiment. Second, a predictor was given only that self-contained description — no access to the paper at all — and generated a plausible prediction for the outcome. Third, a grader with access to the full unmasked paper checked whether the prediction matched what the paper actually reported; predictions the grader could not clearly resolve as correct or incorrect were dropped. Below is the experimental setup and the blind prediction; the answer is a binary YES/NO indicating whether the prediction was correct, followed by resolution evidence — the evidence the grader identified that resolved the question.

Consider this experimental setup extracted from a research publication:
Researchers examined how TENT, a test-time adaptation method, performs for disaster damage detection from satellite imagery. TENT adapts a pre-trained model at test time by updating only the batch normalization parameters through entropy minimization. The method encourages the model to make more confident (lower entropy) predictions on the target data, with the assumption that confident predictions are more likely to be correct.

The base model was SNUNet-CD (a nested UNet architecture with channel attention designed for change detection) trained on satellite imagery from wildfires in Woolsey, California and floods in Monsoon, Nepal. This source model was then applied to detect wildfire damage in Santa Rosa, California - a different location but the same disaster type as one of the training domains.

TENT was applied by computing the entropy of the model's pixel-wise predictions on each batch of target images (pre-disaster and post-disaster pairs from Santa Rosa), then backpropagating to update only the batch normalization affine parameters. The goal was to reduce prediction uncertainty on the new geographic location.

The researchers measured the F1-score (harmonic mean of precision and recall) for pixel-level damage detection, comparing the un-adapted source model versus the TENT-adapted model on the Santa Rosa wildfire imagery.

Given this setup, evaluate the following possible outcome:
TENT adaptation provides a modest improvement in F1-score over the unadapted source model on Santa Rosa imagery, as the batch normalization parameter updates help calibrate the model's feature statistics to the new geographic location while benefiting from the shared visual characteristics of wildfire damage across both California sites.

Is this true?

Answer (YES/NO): NO